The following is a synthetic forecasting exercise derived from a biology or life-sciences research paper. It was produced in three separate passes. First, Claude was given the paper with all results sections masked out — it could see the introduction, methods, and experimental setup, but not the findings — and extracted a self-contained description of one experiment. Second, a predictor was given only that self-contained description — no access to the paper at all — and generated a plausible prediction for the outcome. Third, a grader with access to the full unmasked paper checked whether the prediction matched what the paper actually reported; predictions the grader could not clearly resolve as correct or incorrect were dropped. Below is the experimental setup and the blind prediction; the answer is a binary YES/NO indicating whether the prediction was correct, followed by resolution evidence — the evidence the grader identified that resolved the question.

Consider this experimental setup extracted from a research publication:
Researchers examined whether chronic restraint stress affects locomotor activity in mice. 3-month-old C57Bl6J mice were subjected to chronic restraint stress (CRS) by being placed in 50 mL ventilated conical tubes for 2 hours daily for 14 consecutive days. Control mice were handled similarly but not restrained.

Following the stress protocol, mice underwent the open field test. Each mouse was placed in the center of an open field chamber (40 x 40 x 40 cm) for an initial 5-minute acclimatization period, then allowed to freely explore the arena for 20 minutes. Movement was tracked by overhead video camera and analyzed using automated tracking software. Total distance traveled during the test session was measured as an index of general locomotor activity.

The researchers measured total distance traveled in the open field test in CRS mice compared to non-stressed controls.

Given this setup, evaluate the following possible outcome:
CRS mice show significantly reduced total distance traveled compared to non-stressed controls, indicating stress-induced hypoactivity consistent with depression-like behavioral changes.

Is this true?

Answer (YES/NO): NO